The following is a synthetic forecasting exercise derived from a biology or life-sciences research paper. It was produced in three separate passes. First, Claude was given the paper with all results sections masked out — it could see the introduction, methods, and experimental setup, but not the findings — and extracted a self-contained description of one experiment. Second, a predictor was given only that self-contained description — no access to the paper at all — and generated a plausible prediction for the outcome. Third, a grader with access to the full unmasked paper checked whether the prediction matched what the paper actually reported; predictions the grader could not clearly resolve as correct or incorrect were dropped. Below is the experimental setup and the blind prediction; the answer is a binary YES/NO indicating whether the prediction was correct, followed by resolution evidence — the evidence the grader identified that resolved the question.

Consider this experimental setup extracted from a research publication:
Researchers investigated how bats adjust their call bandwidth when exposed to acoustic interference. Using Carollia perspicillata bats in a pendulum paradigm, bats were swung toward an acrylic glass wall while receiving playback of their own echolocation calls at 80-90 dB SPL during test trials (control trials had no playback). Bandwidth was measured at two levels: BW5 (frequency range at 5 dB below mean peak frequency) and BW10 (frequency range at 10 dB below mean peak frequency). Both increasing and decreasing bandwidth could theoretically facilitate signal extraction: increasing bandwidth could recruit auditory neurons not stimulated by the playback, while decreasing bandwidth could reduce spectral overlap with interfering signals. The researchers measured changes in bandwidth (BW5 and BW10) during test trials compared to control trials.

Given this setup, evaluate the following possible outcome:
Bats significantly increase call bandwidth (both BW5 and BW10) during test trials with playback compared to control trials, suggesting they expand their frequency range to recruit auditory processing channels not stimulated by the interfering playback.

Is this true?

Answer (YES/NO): NO